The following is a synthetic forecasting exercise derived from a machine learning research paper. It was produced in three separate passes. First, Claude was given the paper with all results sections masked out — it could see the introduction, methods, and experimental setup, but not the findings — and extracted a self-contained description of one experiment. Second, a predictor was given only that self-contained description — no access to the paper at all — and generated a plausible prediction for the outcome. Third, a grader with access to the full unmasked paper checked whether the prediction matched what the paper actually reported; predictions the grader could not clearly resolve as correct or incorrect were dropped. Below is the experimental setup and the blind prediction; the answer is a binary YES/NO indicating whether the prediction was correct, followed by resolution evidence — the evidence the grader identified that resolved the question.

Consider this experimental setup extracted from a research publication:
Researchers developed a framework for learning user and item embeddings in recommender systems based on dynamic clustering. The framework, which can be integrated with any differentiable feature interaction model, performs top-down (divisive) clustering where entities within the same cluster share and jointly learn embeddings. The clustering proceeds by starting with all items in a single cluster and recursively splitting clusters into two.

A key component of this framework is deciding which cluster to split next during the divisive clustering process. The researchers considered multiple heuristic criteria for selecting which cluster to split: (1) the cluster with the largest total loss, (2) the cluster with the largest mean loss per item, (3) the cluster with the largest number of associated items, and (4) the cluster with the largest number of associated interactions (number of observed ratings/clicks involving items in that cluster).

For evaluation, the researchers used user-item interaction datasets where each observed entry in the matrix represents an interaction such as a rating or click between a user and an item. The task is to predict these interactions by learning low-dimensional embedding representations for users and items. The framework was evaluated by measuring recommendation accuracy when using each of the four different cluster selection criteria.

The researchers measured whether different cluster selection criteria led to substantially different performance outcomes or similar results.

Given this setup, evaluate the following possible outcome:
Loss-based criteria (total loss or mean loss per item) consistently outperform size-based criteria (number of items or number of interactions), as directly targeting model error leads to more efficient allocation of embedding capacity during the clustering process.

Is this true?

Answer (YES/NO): NO